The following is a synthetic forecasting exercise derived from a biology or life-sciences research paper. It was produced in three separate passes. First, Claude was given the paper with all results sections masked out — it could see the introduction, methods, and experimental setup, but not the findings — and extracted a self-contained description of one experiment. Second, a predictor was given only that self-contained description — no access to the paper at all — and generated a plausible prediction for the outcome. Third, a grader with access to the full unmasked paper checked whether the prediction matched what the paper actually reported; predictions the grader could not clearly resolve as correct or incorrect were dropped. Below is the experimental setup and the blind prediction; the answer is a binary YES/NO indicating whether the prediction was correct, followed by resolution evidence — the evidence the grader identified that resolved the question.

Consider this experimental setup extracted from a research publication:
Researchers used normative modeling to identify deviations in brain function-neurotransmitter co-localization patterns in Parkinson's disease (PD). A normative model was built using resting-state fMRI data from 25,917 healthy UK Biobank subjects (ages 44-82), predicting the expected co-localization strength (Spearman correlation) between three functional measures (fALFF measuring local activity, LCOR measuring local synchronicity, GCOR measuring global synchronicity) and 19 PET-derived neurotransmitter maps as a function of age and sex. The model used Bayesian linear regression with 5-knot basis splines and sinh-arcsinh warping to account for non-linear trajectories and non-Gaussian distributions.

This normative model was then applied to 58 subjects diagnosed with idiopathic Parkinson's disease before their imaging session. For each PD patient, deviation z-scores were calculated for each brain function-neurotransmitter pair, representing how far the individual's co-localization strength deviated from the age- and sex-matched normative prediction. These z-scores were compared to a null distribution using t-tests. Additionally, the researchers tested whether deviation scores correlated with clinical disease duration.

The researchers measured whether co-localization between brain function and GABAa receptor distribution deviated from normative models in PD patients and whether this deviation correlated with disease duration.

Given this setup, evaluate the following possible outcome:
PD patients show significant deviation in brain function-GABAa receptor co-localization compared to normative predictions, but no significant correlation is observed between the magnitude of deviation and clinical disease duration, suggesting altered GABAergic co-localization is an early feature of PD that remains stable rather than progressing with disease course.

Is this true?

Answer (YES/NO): NO